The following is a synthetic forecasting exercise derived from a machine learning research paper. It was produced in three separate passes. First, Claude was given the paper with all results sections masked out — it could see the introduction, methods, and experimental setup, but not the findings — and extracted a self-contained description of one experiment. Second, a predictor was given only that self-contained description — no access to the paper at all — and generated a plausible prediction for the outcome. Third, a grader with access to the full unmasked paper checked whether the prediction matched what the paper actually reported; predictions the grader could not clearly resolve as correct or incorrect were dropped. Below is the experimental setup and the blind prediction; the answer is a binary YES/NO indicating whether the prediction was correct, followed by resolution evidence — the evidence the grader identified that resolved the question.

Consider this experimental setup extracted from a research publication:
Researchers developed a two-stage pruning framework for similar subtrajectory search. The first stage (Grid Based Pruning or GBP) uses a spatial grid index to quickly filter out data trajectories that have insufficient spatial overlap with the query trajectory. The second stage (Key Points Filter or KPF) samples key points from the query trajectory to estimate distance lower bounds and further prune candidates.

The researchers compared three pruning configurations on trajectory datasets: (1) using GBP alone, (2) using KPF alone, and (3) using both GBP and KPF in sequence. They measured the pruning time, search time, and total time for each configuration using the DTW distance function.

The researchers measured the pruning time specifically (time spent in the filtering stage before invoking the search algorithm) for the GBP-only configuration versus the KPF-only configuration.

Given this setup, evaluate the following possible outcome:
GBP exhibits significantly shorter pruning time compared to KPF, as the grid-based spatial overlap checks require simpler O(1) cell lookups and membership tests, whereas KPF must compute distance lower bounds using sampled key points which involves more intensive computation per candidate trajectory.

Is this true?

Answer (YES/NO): YES